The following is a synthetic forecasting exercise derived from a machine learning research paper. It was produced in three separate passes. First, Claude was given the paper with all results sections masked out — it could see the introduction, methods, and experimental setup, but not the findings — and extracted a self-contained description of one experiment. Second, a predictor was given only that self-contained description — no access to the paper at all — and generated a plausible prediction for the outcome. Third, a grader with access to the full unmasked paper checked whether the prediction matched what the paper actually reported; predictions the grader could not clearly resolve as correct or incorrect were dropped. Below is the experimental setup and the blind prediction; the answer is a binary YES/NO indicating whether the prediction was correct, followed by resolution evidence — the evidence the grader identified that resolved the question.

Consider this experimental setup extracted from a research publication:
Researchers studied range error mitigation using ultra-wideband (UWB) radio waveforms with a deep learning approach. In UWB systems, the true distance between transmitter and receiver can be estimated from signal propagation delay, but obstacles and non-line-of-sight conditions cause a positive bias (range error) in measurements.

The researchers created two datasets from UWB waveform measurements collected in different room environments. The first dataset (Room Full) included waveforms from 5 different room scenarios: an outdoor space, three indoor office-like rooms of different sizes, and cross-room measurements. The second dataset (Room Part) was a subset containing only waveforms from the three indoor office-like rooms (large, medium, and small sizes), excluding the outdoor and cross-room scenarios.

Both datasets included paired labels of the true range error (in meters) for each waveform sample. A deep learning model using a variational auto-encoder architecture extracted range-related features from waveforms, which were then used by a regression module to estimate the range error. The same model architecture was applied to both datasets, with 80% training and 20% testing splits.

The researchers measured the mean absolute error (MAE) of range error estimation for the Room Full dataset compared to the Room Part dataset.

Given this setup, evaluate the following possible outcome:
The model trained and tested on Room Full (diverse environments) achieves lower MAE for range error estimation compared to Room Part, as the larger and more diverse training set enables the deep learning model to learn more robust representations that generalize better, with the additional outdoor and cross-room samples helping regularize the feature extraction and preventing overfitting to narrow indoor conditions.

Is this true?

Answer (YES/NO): NO